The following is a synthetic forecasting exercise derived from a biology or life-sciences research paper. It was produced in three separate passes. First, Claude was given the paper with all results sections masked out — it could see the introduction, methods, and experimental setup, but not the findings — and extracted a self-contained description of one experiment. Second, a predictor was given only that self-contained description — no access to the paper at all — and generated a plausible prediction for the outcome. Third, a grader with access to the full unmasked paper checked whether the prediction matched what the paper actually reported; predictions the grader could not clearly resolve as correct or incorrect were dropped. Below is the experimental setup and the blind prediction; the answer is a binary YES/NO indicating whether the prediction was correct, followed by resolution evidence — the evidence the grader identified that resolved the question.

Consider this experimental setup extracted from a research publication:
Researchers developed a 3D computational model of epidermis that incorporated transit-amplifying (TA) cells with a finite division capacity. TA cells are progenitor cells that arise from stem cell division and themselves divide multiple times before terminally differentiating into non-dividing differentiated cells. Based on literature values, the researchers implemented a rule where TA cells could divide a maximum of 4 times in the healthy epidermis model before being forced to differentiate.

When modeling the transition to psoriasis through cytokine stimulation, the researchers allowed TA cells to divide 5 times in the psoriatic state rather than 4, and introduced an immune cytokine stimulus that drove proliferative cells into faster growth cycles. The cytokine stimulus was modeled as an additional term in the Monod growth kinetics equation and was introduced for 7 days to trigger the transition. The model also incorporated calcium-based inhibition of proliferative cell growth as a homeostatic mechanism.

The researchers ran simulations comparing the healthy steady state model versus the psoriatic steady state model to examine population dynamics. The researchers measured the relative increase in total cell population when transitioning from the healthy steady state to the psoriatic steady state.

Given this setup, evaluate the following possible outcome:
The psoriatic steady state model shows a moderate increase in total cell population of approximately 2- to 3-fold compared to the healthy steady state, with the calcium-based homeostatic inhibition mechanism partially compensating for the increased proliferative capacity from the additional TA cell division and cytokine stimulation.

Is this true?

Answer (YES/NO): YES